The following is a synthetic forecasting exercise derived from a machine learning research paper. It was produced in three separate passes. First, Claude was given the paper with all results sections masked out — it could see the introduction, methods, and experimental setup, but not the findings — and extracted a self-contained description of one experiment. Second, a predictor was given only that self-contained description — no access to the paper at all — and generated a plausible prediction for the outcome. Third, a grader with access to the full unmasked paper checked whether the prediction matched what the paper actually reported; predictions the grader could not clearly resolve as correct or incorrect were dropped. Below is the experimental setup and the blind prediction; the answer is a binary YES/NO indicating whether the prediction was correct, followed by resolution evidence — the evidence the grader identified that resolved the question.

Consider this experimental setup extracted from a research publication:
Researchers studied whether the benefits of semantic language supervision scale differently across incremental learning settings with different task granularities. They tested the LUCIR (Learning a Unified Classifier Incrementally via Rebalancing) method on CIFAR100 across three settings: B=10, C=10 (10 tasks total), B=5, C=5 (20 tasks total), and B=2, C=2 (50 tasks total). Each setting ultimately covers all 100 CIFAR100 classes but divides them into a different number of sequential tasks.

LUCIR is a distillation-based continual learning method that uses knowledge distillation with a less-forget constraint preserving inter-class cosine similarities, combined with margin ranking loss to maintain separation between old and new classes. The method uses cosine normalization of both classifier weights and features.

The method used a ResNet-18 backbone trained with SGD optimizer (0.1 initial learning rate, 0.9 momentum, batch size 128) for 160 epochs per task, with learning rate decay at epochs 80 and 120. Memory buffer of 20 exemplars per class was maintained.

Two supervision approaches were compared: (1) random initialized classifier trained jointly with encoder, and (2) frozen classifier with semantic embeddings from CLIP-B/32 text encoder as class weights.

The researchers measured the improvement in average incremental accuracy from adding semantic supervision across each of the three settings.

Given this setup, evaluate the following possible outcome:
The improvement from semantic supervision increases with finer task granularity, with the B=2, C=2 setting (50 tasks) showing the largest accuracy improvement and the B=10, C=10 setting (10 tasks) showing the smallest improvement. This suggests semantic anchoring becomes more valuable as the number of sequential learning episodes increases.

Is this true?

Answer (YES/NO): NO